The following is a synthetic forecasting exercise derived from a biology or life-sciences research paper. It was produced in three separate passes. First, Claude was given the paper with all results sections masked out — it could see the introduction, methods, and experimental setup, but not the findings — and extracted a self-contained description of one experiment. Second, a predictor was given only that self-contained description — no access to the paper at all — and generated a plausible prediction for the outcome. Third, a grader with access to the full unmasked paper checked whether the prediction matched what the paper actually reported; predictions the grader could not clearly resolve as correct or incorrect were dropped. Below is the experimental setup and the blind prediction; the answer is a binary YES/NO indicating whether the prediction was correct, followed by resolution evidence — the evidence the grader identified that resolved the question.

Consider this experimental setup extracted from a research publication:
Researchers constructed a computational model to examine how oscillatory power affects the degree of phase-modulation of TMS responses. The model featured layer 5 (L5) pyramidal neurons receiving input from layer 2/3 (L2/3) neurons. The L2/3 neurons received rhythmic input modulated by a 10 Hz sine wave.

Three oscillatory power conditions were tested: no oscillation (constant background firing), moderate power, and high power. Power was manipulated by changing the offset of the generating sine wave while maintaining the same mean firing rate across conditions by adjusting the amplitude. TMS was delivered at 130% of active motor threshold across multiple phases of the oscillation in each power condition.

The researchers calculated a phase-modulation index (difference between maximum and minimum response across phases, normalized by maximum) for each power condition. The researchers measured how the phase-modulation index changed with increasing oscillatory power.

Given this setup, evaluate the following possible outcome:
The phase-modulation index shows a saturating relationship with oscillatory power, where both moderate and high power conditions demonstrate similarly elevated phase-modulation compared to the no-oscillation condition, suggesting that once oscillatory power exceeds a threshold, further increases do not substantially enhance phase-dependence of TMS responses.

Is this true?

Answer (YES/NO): NO